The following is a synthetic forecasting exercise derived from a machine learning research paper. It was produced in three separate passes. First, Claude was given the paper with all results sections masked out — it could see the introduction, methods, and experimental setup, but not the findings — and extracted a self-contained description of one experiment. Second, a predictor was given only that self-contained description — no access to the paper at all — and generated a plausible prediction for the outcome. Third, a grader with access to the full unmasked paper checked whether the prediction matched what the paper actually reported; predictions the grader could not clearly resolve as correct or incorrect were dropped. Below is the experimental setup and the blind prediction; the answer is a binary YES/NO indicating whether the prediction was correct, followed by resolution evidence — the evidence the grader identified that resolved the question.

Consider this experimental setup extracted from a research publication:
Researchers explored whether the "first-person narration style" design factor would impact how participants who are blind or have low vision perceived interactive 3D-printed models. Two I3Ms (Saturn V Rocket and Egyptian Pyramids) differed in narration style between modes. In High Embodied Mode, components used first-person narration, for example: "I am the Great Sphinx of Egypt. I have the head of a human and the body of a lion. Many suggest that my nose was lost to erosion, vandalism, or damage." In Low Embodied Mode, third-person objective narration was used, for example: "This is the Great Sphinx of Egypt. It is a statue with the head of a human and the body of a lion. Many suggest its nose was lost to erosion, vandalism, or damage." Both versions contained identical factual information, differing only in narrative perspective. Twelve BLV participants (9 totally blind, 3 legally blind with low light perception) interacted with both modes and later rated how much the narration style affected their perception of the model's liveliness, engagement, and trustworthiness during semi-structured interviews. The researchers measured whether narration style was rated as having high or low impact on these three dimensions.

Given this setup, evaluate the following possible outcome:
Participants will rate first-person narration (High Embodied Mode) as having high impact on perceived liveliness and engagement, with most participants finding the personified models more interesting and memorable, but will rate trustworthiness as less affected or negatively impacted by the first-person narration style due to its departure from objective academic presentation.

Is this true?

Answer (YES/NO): YES